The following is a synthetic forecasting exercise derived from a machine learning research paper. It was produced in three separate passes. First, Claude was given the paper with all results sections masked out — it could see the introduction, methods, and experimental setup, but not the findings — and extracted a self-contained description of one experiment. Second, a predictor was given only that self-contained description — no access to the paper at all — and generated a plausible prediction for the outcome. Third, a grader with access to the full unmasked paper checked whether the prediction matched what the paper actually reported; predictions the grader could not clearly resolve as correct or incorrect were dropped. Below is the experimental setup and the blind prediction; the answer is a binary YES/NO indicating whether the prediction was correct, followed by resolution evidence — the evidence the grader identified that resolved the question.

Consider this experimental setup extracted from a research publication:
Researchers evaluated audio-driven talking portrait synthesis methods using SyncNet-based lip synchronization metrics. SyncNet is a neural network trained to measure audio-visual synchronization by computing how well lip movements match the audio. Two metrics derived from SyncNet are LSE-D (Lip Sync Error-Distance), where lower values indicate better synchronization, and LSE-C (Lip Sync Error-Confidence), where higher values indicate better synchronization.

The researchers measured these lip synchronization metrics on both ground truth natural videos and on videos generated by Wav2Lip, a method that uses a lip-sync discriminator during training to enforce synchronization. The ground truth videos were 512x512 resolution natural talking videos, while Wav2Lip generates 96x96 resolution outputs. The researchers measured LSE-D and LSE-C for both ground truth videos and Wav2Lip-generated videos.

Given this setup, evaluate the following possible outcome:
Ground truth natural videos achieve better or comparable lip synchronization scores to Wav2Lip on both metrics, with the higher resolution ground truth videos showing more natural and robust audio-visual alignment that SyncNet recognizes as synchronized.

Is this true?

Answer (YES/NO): NO